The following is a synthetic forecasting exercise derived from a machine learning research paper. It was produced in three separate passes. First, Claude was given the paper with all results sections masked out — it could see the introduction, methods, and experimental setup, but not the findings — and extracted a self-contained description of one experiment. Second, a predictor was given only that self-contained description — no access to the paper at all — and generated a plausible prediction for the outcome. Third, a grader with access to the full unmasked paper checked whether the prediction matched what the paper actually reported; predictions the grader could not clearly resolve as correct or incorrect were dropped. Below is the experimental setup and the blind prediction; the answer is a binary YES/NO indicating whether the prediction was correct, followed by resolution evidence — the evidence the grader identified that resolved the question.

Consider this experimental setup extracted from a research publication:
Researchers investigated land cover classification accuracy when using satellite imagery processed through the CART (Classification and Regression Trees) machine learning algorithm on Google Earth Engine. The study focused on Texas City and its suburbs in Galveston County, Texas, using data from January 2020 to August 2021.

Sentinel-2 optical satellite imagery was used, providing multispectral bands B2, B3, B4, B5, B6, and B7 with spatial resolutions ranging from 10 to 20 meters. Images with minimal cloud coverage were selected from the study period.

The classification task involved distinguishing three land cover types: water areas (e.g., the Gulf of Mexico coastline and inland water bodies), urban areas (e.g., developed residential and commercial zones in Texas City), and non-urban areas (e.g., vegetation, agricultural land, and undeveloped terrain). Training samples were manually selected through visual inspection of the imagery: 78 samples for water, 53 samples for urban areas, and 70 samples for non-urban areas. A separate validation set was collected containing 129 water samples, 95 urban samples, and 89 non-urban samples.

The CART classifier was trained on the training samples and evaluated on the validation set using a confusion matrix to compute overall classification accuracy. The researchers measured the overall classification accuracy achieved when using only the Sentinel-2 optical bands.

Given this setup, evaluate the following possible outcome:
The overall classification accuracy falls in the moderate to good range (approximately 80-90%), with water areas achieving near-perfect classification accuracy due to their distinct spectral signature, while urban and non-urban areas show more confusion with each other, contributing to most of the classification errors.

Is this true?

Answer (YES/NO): NO